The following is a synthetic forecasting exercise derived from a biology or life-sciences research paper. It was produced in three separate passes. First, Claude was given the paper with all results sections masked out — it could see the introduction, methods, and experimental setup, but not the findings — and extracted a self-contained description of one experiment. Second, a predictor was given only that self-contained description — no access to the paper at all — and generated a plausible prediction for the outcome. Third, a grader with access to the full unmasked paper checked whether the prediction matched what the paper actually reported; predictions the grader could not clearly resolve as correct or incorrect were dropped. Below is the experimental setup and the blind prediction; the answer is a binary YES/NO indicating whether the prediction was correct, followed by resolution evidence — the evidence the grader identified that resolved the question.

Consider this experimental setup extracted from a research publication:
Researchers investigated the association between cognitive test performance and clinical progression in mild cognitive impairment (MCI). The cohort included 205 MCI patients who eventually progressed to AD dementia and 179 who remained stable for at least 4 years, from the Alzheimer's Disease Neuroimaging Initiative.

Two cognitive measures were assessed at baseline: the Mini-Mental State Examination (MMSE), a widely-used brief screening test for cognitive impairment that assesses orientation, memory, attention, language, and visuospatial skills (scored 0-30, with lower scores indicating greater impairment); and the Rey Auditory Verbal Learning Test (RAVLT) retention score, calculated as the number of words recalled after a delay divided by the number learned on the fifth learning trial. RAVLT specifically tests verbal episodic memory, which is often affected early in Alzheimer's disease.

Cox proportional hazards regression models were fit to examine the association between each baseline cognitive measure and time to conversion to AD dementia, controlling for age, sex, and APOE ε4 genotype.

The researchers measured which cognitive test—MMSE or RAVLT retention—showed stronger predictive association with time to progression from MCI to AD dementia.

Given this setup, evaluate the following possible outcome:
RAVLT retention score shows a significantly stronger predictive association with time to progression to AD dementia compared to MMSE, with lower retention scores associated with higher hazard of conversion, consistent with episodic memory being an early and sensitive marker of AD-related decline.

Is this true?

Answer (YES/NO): YES